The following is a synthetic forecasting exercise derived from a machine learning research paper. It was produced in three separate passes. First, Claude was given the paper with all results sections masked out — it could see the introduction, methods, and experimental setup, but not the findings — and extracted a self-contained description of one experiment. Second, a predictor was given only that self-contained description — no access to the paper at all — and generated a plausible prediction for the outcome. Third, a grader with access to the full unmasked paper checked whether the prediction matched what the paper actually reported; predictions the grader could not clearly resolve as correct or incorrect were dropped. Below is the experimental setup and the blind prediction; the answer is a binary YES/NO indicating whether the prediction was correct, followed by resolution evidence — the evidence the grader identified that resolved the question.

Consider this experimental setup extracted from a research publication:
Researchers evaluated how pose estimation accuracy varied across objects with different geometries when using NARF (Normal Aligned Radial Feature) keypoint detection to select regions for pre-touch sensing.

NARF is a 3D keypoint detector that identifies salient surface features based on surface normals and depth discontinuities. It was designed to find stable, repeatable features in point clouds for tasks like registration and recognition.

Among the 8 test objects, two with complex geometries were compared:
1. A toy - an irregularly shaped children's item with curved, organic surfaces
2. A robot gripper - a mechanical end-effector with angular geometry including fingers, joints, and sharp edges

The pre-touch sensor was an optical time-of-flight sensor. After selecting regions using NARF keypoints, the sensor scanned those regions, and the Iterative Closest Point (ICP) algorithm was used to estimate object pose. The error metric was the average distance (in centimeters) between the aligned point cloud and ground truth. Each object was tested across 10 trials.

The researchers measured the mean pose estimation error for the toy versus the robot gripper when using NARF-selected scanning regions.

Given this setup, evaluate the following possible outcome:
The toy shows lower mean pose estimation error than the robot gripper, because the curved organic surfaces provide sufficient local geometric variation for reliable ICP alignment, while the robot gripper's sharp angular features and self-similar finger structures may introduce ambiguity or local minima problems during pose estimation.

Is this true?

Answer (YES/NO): NO